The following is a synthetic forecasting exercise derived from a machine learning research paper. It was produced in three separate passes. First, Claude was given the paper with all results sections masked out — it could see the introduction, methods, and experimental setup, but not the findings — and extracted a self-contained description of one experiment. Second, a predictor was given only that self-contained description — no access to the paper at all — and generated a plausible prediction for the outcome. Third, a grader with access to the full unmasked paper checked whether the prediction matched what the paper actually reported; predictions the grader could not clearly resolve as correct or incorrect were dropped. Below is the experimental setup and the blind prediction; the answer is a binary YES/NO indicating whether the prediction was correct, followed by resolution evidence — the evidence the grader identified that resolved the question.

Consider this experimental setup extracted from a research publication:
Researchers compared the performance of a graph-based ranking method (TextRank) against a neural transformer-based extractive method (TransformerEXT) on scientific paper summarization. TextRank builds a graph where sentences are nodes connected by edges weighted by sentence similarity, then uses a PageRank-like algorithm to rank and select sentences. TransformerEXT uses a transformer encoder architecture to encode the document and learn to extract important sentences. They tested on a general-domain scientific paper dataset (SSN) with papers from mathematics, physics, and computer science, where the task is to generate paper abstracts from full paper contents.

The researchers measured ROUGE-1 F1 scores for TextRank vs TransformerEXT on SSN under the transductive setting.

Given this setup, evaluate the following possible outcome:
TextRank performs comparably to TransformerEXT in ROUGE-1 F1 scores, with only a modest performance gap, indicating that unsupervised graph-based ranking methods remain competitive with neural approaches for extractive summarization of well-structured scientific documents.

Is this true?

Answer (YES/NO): YES